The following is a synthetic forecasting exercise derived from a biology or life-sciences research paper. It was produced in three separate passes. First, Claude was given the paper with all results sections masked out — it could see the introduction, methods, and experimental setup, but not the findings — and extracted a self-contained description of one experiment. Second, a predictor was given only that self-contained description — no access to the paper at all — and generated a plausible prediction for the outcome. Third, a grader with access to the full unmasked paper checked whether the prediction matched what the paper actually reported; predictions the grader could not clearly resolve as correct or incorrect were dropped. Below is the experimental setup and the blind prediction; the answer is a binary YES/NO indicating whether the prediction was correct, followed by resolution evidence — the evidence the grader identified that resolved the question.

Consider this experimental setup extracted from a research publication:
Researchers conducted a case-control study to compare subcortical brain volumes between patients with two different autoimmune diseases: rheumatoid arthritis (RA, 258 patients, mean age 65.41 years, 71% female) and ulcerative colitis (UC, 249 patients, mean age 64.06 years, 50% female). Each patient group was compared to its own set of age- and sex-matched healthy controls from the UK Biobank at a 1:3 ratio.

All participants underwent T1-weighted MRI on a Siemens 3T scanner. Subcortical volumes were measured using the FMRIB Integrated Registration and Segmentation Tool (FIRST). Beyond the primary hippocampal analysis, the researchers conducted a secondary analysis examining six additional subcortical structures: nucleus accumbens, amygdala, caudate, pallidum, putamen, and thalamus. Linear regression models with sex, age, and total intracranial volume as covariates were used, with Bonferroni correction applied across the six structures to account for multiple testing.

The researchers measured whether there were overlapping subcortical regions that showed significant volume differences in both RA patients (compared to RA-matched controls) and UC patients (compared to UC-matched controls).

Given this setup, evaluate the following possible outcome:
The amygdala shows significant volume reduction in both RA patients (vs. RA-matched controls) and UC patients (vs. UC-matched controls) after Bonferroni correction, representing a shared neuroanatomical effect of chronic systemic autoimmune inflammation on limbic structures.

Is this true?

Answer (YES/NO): NO